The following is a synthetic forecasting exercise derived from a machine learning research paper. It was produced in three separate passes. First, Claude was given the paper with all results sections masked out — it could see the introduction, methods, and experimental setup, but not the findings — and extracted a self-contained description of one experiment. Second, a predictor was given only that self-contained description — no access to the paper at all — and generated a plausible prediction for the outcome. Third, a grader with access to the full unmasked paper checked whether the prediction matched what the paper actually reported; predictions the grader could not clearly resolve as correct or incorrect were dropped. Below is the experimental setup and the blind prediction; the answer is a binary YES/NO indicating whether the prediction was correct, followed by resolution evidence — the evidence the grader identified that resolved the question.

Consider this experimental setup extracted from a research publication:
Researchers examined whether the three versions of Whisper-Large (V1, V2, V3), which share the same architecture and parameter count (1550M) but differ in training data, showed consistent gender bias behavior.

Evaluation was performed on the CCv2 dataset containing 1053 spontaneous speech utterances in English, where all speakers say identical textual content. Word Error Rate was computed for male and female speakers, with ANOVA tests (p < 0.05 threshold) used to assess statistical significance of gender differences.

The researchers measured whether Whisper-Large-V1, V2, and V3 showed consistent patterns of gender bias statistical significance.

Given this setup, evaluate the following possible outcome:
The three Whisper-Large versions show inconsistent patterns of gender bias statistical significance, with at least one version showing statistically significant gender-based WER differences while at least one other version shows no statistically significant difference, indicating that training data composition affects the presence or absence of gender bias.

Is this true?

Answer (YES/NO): NO